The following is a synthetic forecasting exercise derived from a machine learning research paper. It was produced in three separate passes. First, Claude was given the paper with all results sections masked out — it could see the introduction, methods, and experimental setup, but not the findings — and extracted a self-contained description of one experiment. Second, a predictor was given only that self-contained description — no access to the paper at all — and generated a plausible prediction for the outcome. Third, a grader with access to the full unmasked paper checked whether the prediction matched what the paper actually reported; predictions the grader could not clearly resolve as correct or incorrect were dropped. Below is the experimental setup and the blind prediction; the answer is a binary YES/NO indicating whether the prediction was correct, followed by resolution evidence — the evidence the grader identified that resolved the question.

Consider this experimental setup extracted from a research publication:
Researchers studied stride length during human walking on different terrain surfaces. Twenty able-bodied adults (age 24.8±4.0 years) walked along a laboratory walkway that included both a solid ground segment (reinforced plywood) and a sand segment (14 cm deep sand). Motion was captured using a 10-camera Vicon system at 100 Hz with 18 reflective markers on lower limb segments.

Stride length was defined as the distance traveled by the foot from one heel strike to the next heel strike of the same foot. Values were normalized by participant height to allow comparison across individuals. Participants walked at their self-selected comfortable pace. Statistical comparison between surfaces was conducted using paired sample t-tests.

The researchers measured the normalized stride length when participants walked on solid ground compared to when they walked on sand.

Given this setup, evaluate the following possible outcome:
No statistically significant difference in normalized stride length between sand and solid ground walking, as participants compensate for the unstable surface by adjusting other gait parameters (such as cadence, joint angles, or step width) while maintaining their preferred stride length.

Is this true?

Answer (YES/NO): NO